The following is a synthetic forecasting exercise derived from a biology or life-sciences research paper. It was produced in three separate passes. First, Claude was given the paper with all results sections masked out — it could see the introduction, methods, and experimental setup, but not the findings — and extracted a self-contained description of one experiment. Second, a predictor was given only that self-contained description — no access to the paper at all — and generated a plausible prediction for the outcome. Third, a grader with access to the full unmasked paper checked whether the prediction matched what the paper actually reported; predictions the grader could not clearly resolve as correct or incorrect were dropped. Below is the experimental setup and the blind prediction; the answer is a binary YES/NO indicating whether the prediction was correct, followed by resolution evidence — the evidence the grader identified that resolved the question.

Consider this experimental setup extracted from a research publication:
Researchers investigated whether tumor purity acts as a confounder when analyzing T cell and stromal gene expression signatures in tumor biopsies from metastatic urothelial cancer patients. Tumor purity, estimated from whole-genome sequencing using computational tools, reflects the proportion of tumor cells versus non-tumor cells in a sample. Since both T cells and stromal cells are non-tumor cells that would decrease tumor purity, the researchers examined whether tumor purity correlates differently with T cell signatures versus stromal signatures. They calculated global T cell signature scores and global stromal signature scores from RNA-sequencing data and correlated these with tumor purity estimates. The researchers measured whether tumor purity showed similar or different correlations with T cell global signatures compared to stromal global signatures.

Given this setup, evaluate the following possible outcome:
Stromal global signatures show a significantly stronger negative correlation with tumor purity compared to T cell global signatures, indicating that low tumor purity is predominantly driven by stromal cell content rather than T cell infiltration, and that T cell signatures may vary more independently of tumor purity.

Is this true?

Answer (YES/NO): NO